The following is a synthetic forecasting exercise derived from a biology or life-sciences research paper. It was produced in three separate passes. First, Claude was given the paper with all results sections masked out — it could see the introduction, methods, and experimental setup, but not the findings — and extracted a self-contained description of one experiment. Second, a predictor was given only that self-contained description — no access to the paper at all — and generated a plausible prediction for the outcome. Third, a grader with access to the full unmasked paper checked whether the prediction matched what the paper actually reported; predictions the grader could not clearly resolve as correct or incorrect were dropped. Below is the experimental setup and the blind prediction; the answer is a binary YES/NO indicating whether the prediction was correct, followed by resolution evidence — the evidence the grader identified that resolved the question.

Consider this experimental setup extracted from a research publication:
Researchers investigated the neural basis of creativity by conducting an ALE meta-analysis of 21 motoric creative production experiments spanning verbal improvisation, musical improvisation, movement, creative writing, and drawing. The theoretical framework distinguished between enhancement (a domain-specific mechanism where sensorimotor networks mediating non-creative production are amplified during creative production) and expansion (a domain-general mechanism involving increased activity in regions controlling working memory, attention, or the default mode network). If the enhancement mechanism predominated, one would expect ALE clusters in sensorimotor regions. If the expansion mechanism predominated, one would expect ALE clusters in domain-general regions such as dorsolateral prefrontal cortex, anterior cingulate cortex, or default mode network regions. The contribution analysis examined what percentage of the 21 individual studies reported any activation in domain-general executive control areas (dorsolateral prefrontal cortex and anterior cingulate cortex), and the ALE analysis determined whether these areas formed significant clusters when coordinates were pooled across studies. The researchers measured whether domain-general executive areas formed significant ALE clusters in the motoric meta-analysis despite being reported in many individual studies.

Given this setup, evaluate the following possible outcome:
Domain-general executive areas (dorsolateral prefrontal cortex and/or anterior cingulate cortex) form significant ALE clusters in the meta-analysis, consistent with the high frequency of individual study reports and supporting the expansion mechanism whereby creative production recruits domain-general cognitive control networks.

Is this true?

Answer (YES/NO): NO